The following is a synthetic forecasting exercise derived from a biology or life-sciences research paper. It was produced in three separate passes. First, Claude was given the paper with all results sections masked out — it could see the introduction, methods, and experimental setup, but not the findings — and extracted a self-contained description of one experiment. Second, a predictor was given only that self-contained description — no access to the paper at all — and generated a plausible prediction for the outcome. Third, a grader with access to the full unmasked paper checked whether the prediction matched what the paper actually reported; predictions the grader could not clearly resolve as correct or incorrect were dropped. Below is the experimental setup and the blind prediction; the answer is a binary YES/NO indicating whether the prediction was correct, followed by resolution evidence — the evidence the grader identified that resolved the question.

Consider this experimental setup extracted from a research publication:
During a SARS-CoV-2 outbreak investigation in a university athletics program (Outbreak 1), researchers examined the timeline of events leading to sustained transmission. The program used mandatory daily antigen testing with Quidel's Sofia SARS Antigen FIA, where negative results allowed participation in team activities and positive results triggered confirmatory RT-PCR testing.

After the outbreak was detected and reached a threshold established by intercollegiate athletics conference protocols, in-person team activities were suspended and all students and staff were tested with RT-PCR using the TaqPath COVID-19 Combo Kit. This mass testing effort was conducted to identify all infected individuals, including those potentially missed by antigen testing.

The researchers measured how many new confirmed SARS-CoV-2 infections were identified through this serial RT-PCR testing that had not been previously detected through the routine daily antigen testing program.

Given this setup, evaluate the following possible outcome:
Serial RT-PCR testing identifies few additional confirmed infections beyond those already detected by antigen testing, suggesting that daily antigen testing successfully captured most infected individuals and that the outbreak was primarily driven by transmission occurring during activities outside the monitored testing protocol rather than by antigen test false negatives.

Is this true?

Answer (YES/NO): NO